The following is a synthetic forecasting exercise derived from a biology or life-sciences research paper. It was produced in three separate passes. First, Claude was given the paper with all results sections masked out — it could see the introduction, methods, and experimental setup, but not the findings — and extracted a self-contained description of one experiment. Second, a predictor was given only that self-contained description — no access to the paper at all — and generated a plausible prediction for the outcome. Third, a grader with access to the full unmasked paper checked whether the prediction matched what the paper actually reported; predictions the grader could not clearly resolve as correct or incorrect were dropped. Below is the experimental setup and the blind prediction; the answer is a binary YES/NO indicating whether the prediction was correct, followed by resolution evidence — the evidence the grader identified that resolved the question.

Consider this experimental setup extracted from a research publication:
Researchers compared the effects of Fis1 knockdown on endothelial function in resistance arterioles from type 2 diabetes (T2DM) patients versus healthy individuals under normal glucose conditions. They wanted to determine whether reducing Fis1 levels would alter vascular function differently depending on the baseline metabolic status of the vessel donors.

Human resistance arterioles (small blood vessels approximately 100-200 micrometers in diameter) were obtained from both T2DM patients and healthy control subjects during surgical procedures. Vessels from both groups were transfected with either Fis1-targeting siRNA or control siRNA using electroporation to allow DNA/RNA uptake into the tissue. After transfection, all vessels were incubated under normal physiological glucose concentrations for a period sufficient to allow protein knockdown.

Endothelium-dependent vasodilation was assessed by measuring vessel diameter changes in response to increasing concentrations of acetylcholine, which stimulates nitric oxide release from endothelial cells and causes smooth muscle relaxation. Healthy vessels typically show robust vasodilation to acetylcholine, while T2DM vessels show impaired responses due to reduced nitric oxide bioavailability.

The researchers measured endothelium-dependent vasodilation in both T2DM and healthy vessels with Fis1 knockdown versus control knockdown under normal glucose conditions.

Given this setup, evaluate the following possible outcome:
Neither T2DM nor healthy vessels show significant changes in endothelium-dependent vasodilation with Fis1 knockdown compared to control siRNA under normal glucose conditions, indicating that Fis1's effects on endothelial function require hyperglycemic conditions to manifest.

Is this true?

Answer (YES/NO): NO